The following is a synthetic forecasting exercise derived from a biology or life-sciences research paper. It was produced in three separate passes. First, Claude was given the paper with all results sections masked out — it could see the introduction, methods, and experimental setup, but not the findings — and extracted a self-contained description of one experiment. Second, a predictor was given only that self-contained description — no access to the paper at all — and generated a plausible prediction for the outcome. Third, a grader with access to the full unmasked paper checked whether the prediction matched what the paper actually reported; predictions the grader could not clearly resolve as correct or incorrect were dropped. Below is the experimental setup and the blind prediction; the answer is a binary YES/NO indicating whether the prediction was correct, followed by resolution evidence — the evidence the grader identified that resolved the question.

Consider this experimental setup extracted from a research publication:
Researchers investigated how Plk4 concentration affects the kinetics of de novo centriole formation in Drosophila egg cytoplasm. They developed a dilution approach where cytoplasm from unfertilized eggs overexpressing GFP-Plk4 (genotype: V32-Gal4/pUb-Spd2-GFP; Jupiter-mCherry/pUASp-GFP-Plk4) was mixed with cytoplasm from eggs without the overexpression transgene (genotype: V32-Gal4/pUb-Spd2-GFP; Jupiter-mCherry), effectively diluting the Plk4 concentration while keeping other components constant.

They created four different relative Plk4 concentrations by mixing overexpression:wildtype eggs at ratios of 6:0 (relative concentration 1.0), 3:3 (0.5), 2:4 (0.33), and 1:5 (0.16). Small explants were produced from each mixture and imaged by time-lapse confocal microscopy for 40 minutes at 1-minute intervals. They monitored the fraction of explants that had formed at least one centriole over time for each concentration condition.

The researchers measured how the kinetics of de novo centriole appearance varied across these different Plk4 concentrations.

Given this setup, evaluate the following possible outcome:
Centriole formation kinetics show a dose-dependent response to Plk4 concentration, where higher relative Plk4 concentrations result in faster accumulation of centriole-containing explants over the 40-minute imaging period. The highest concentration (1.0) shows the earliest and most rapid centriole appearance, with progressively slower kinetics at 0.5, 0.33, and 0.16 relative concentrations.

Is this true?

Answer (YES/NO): YES